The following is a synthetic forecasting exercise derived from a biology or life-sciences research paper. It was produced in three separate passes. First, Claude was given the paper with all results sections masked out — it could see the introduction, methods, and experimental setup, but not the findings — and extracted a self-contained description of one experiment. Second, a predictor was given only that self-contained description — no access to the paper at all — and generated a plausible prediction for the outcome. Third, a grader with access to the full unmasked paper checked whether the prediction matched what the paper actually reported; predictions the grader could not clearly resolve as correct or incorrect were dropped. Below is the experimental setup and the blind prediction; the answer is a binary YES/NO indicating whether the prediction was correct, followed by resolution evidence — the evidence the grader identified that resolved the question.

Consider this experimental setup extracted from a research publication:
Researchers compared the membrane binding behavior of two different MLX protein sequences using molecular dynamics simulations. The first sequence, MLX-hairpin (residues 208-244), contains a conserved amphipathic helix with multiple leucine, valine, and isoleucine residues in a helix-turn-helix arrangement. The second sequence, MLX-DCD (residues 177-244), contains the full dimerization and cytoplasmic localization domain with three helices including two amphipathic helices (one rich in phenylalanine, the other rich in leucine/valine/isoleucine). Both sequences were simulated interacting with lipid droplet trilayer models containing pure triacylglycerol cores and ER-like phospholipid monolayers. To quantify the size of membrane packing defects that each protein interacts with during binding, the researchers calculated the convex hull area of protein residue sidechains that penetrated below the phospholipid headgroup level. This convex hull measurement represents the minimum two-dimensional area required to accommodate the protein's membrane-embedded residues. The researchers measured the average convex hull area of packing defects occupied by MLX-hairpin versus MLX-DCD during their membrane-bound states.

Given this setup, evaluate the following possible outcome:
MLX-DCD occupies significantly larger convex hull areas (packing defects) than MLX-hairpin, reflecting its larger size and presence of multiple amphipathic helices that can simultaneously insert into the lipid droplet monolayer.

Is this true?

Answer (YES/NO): YES